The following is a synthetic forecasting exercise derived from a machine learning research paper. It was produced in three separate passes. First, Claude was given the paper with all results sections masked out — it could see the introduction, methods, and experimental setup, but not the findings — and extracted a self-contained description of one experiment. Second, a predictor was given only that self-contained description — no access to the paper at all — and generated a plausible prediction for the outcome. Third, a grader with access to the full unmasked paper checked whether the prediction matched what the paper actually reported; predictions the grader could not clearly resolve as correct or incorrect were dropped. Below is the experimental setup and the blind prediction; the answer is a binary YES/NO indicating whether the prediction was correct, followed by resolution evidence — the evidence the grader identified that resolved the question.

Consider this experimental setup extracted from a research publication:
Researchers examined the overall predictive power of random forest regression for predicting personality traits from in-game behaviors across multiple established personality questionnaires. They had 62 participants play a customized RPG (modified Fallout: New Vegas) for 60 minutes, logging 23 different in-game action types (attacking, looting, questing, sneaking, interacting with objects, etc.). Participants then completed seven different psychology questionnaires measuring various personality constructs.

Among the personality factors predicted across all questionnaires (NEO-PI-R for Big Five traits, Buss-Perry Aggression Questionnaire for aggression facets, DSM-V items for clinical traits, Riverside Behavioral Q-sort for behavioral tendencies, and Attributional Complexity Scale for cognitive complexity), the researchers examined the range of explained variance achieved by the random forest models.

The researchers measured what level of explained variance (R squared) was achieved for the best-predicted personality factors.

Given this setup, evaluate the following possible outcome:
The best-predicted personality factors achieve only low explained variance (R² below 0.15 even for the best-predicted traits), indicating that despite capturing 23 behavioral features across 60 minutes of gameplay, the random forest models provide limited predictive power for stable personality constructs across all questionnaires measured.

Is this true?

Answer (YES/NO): NO